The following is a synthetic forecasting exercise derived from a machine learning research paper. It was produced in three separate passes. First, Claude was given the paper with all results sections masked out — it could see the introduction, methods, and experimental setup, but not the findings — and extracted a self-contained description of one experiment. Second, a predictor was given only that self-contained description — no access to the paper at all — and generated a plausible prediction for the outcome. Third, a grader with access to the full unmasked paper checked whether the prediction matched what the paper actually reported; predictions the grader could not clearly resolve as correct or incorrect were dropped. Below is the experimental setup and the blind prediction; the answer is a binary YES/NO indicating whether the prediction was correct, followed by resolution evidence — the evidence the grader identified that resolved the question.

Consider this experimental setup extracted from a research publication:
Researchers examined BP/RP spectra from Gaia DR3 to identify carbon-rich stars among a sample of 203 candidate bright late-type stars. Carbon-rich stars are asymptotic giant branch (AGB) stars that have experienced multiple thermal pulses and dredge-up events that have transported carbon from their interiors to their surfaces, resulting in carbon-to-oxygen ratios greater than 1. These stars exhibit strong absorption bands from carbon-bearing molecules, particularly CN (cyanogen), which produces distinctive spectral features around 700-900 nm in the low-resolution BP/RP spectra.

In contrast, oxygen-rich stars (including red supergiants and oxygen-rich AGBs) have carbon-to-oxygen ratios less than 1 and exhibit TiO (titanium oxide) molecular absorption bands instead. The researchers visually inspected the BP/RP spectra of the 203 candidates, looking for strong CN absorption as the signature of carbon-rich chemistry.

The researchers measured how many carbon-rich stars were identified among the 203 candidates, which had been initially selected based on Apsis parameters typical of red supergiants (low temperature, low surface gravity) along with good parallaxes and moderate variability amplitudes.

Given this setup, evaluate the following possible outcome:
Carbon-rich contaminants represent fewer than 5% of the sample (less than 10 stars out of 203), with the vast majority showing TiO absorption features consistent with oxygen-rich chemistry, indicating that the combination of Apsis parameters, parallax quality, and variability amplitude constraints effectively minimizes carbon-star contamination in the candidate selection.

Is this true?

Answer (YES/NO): YES